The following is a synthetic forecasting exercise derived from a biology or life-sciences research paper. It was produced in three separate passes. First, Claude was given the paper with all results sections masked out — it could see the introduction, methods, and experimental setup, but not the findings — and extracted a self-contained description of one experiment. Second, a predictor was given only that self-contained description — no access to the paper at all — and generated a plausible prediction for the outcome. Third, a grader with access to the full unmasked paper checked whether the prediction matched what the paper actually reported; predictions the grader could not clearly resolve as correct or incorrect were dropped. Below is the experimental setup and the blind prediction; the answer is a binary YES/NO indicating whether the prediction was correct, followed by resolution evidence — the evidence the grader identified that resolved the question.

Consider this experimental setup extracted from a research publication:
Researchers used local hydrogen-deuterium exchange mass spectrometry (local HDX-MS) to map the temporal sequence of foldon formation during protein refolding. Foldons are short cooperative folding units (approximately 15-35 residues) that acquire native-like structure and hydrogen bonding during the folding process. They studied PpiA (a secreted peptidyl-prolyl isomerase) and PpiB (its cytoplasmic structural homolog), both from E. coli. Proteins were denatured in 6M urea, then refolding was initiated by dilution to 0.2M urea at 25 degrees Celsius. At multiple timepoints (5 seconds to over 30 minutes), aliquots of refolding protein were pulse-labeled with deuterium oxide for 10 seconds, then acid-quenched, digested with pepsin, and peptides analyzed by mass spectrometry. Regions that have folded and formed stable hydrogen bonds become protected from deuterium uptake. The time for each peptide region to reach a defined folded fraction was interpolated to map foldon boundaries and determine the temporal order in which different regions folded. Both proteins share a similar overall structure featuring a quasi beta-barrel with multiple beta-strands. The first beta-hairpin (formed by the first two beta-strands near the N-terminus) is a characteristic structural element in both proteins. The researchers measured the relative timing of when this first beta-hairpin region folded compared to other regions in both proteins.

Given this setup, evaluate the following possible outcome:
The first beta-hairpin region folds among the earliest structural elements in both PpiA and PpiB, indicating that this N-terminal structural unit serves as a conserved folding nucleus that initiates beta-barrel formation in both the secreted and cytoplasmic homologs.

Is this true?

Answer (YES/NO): NO